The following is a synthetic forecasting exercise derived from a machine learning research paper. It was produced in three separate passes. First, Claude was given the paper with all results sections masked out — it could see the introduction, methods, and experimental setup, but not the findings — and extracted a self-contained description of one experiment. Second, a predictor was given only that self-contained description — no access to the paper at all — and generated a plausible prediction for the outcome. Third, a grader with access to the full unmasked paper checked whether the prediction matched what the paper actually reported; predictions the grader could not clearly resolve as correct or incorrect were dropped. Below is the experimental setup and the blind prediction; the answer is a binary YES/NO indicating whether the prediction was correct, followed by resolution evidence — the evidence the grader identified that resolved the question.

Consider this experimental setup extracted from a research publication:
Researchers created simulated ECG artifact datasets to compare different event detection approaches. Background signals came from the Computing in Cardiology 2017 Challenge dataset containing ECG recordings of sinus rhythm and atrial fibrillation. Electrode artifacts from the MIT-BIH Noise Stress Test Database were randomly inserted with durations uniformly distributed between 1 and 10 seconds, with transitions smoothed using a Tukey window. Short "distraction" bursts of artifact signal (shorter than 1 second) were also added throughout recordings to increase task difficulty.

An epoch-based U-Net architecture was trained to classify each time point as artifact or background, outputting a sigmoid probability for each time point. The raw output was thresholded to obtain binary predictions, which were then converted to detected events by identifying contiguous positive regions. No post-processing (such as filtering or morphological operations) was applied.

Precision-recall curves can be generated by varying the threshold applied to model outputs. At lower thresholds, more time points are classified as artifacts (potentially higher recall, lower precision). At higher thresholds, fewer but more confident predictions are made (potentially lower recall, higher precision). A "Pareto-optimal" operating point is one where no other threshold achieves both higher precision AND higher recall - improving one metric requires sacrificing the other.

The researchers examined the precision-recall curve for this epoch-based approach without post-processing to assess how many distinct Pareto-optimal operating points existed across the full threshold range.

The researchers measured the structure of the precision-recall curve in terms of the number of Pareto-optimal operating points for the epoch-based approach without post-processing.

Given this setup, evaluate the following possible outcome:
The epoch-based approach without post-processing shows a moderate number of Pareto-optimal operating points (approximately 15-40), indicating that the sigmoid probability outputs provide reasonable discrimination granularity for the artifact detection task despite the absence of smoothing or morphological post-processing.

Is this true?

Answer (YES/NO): NO